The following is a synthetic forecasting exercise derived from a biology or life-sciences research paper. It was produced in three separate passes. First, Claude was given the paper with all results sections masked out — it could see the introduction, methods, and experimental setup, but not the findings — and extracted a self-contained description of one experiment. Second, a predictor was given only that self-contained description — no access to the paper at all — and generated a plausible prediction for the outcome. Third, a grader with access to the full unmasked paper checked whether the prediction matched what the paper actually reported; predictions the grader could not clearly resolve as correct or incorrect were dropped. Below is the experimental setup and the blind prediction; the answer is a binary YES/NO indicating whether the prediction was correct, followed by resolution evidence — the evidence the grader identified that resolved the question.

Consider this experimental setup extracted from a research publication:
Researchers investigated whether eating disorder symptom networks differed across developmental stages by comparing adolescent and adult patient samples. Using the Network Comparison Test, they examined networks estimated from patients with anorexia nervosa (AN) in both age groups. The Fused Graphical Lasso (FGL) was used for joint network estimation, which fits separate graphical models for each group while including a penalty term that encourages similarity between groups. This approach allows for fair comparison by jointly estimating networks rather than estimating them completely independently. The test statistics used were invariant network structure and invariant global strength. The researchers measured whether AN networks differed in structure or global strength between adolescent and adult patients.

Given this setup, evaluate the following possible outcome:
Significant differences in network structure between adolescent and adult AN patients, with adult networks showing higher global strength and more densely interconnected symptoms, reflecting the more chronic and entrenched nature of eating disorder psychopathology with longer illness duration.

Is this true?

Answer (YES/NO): NO